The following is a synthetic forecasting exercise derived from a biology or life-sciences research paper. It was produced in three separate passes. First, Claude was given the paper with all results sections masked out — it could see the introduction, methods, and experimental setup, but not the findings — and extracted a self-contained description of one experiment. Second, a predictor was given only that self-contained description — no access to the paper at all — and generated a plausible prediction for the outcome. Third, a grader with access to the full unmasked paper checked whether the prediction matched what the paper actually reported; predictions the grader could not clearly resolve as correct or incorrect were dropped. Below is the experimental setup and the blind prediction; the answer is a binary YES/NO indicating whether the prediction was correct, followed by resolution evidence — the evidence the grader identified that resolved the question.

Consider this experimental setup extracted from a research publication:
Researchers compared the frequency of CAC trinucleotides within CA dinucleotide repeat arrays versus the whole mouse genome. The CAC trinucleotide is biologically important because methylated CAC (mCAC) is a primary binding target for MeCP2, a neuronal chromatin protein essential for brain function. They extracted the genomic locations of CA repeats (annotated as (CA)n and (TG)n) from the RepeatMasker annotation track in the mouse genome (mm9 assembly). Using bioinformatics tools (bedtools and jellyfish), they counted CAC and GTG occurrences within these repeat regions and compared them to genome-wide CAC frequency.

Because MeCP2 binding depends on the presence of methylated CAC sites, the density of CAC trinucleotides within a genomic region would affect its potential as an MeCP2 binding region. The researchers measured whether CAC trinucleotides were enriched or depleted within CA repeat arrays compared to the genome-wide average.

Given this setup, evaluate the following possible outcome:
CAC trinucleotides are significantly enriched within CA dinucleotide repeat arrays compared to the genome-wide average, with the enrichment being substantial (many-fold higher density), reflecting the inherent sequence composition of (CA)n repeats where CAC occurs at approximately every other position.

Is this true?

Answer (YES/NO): YES